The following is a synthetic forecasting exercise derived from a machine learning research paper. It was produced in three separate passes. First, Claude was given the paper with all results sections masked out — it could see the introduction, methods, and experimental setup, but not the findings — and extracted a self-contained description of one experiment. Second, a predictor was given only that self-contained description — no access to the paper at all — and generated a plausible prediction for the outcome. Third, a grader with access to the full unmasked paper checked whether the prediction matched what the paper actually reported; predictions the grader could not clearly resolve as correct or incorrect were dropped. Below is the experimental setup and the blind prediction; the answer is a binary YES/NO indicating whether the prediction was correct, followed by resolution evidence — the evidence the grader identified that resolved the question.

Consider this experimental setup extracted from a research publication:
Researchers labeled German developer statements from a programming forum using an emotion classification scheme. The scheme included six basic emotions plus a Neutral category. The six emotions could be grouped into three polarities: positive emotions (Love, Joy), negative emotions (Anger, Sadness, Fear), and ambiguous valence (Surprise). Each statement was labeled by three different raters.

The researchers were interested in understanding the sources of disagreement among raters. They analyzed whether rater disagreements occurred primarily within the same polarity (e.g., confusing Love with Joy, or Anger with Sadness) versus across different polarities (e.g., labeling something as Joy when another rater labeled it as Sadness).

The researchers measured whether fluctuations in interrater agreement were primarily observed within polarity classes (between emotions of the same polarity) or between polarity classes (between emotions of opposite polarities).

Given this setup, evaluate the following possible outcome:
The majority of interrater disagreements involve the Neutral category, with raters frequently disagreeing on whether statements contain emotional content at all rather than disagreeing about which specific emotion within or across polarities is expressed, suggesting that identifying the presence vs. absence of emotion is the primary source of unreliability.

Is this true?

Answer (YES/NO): NO